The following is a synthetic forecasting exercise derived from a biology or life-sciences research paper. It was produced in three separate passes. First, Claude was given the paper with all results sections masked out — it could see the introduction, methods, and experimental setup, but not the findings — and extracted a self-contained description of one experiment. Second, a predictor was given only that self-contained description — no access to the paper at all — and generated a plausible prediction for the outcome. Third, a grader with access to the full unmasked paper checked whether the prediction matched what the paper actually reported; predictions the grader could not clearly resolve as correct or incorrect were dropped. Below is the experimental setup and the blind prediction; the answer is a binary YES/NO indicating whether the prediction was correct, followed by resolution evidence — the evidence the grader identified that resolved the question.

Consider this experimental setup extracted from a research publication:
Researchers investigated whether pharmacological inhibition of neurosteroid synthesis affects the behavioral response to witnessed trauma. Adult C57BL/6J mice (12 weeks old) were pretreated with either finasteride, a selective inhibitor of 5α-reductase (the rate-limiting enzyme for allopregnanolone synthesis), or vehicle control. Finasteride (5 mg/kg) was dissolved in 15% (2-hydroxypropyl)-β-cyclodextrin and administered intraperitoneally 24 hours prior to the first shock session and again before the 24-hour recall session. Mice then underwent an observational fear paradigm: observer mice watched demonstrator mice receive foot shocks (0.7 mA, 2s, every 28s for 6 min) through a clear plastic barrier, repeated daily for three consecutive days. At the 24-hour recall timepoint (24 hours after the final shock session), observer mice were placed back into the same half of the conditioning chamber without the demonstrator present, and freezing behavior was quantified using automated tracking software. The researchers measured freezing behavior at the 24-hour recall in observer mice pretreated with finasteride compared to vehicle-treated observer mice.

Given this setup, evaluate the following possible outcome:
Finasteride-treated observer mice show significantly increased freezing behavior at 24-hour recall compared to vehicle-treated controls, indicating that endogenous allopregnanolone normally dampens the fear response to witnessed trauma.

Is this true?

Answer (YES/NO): YES